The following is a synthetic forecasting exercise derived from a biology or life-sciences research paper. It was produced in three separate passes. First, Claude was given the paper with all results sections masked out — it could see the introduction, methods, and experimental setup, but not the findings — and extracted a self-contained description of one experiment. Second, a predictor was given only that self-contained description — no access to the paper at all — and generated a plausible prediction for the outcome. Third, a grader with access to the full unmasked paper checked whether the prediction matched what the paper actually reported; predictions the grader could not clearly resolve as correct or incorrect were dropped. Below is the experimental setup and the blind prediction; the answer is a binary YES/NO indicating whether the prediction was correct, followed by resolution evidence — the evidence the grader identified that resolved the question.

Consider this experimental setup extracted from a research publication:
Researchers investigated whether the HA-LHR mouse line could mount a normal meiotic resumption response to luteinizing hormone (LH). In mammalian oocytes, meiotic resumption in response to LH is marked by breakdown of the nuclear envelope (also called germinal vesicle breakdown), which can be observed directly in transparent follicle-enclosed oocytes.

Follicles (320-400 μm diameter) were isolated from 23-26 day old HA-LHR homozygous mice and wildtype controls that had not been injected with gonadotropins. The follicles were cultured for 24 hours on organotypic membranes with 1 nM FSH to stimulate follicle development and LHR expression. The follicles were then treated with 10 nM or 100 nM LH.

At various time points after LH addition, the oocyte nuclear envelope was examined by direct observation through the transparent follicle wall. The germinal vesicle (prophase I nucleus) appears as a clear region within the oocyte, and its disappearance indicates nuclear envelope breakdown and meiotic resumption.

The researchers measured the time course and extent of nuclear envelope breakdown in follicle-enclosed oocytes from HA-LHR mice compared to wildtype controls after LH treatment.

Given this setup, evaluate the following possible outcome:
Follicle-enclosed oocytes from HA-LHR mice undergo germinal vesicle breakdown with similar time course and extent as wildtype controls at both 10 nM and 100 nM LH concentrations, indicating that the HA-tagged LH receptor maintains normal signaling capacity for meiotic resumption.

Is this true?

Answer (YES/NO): NO